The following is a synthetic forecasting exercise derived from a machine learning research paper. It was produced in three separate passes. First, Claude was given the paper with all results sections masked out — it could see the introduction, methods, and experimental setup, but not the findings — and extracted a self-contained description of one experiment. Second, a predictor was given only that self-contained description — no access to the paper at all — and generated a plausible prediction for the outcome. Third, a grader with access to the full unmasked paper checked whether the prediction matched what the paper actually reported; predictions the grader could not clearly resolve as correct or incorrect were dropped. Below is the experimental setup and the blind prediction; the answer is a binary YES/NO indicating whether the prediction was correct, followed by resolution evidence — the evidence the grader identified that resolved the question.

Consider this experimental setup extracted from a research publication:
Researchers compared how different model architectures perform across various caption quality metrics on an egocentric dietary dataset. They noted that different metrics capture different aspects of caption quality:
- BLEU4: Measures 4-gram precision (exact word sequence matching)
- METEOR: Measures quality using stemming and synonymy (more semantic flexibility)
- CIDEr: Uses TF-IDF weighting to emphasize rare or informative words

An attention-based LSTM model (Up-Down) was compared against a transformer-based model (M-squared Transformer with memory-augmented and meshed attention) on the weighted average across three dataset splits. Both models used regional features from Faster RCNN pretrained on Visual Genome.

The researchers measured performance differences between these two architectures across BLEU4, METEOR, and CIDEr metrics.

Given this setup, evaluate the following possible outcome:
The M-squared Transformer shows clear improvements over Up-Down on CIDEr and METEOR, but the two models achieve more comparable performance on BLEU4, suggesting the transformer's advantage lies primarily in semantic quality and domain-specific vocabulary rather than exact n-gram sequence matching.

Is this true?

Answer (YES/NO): NO